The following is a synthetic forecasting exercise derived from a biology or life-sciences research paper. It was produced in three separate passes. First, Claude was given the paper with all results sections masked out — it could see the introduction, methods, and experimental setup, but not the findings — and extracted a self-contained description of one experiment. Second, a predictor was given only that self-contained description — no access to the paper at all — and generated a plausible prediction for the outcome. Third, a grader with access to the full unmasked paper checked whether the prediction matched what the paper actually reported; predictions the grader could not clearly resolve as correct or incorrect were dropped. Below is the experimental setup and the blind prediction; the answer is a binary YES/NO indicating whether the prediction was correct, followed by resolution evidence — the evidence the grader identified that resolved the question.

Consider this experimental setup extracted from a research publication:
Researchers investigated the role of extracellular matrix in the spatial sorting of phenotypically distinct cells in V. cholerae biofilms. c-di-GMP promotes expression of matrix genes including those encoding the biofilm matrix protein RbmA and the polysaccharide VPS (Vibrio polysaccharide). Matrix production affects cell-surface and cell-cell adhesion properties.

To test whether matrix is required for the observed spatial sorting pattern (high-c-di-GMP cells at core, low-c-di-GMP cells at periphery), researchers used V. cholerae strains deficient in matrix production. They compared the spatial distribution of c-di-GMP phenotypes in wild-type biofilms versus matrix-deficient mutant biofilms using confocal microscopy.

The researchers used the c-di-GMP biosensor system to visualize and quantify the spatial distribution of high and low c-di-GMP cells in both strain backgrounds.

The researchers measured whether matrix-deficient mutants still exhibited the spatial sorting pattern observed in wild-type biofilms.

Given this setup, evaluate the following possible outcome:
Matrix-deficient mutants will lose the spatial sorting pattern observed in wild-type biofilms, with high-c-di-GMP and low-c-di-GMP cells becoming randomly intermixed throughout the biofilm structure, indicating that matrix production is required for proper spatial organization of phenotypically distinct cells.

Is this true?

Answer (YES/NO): NO